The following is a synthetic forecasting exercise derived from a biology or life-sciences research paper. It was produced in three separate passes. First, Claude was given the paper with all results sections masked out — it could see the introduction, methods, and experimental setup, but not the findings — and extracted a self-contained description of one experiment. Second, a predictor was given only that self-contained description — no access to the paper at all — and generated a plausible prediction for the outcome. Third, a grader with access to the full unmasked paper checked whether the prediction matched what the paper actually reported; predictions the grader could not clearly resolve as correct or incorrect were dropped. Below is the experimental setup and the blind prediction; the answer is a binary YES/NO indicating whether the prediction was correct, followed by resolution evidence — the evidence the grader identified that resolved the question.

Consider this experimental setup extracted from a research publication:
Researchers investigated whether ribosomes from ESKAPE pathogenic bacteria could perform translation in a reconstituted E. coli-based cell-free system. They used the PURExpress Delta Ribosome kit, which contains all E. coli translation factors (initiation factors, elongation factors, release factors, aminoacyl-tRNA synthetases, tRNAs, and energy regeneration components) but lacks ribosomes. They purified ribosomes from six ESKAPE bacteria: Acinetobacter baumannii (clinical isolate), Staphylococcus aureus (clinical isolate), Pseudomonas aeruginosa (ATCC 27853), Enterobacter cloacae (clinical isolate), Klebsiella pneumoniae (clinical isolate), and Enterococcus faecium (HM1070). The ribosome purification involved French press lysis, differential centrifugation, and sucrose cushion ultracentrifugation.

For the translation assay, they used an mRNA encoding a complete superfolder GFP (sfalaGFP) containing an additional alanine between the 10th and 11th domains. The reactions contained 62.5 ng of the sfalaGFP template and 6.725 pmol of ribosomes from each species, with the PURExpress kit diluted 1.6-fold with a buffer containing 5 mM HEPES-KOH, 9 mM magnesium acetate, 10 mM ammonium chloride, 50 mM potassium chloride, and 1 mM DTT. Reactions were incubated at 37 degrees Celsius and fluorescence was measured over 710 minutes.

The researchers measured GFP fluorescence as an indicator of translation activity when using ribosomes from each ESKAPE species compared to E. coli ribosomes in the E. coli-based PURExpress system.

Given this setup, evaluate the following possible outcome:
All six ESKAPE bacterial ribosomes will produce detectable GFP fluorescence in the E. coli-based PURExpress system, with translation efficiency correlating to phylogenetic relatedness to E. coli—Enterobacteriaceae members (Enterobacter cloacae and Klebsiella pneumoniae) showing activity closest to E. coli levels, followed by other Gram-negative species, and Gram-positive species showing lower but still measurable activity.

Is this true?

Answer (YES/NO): NO